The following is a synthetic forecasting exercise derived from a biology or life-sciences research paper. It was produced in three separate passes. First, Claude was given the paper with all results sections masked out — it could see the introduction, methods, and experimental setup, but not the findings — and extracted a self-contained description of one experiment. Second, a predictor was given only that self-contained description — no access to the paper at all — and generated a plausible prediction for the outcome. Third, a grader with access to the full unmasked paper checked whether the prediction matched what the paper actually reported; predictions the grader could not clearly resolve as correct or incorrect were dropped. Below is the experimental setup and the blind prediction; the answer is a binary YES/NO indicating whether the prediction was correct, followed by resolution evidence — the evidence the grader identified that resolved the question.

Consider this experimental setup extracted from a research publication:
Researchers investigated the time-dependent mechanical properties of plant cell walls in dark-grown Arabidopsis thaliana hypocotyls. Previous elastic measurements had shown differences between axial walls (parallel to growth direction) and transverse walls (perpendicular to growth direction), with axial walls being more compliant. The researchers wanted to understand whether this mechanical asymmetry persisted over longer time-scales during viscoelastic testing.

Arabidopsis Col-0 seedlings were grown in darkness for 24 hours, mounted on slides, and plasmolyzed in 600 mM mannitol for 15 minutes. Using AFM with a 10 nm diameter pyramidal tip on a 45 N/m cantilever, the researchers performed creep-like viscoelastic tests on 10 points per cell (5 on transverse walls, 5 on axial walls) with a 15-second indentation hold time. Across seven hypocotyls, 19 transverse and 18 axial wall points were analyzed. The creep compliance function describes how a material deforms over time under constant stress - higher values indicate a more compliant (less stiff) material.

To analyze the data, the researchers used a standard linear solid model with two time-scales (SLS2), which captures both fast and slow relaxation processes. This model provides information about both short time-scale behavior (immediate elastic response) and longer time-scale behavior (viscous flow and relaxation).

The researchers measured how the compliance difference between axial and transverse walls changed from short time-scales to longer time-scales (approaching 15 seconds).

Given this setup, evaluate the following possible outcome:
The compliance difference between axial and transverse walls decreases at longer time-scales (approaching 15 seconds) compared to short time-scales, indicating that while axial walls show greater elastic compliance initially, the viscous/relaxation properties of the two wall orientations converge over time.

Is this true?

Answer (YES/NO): YES